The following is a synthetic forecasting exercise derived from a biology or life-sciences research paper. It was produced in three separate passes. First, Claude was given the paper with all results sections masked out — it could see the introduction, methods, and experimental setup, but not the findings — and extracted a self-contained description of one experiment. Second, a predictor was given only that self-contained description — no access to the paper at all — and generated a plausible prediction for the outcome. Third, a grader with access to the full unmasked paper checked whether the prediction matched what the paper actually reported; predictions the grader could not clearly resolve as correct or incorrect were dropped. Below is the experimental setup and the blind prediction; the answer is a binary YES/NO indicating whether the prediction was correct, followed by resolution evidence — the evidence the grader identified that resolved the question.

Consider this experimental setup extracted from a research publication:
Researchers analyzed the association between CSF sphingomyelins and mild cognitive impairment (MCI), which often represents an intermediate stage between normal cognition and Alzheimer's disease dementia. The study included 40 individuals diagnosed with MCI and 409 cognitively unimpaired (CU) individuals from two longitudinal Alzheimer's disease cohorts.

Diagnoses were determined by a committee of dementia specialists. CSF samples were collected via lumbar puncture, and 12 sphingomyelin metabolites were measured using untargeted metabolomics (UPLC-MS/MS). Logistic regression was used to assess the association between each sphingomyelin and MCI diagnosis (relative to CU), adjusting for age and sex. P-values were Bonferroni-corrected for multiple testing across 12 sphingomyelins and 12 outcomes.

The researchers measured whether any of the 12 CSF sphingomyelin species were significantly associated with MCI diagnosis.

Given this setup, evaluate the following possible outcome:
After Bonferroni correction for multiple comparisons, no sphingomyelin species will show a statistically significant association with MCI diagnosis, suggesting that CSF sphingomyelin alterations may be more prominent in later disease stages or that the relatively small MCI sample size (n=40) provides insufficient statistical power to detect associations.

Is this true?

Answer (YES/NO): YES